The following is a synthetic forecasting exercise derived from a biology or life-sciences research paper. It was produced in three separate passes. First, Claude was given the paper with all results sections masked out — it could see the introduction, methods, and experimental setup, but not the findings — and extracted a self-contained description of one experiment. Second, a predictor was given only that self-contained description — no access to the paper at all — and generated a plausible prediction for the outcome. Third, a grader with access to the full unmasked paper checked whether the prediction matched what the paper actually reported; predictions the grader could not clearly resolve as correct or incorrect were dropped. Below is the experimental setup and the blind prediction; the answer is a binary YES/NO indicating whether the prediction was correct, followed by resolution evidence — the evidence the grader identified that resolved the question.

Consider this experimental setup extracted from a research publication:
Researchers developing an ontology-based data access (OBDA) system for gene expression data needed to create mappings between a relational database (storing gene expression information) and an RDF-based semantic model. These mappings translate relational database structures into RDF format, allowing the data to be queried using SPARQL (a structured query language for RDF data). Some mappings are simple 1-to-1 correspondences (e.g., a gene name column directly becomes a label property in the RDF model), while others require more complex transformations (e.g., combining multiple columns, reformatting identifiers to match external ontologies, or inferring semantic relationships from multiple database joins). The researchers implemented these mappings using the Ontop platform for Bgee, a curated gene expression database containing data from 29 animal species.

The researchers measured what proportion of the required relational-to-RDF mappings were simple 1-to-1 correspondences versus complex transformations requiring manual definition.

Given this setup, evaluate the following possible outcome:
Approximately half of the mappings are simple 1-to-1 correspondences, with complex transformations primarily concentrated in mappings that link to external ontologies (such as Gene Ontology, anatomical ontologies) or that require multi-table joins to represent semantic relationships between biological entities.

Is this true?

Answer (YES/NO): NO